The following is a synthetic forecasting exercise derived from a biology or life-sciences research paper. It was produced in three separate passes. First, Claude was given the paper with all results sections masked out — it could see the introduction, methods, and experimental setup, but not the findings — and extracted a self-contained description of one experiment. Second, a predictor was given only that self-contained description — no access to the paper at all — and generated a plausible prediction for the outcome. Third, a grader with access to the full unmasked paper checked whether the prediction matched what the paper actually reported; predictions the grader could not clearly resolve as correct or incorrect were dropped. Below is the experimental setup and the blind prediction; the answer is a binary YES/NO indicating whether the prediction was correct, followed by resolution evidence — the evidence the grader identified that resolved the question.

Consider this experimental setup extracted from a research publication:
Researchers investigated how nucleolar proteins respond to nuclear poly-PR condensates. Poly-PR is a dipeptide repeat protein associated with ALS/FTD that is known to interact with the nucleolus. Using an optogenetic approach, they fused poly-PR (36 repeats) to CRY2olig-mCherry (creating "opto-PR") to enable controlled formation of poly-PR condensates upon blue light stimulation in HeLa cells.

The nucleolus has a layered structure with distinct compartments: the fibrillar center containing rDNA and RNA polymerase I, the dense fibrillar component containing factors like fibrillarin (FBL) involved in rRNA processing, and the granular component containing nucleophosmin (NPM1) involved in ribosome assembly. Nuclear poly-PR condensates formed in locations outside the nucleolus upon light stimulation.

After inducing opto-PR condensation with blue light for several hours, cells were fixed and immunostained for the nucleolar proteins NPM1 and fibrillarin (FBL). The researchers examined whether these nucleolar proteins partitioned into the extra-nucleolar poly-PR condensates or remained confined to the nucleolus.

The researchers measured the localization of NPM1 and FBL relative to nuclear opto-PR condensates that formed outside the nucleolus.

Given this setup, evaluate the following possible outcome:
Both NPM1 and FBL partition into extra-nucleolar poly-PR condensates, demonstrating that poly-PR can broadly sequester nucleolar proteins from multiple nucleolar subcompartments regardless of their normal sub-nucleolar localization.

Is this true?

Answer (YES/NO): NO